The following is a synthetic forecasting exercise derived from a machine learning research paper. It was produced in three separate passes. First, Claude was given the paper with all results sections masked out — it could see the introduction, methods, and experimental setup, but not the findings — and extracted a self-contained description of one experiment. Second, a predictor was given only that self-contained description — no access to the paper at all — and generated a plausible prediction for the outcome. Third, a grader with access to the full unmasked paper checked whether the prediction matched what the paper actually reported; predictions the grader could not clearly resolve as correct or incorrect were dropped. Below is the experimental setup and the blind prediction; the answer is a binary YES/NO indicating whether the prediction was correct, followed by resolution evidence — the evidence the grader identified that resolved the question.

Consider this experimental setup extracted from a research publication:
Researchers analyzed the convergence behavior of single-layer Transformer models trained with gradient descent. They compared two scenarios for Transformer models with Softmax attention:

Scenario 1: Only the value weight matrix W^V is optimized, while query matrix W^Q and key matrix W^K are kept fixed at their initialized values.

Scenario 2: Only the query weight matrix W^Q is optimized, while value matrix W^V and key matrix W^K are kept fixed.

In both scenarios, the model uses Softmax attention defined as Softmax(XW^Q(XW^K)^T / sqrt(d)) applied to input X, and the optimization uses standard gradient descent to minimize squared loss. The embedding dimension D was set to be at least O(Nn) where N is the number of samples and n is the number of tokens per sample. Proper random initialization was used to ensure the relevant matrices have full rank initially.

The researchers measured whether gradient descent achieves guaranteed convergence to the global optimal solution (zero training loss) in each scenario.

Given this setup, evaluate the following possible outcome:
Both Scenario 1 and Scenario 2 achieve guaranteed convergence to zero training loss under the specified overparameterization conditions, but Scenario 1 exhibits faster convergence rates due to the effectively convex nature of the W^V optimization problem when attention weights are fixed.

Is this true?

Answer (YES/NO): NO